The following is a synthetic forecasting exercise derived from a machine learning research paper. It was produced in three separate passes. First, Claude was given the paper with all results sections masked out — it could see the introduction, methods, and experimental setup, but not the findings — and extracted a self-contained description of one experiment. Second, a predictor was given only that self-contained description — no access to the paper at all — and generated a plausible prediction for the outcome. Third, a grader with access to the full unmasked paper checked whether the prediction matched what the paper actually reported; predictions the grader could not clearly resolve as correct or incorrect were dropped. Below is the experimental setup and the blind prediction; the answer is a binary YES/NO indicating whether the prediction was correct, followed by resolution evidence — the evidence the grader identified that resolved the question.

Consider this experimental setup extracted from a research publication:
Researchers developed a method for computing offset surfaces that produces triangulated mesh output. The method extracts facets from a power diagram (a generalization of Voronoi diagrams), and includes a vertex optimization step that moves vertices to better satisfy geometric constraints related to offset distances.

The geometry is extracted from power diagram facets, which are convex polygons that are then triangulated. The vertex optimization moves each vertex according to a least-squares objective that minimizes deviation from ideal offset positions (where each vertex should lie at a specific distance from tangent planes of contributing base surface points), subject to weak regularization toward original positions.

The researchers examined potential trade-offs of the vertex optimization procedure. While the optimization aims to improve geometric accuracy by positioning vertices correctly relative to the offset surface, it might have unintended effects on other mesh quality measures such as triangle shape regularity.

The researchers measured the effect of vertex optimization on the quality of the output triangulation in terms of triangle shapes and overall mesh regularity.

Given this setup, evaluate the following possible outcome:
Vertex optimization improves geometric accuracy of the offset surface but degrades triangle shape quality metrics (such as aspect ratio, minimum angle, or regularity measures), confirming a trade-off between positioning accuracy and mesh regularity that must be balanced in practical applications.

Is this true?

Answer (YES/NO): YES